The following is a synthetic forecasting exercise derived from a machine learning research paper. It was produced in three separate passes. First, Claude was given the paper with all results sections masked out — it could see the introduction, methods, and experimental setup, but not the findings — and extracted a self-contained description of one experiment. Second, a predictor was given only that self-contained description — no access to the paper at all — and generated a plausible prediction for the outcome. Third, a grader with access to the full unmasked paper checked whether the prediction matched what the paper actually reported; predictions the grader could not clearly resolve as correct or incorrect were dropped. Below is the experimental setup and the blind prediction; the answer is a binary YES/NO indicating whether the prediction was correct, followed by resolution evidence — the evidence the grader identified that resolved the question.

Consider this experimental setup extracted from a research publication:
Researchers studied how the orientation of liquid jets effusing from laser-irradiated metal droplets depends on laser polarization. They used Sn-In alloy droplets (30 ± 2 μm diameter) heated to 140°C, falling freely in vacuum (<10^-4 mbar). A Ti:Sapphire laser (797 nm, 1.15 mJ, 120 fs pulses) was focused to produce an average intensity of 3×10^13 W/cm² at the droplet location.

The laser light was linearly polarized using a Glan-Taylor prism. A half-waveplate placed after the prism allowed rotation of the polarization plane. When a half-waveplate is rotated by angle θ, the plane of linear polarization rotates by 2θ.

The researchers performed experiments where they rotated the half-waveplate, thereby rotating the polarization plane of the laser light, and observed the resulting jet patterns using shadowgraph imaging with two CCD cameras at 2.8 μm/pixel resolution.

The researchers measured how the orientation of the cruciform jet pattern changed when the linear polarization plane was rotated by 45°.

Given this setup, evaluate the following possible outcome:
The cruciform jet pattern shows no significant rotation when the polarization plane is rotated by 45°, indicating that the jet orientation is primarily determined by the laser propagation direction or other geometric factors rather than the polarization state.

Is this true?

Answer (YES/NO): NO